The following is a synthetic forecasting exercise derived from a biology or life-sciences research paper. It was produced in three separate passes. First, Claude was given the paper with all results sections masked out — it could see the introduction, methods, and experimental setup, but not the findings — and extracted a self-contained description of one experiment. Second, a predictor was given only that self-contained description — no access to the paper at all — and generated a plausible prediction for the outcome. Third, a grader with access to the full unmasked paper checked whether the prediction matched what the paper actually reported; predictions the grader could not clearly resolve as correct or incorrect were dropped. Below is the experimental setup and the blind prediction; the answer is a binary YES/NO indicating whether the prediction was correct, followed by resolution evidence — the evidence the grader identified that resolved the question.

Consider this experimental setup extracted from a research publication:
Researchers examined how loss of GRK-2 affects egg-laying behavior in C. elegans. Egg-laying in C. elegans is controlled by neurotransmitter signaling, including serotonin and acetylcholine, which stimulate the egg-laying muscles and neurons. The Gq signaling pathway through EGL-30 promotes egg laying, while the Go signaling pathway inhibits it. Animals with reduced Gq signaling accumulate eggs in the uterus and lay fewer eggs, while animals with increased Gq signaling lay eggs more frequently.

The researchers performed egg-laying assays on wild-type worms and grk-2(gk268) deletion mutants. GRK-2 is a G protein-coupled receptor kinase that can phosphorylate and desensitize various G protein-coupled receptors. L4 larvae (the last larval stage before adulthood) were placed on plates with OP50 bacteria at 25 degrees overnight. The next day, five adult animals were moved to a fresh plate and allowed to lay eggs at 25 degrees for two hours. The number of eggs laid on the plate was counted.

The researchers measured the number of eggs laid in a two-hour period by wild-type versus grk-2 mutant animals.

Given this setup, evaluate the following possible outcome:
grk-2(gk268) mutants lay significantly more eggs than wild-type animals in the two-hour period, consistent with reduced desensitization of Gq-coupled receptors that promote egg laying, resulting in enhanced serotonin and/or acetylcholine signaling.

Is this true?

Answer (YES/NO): NO